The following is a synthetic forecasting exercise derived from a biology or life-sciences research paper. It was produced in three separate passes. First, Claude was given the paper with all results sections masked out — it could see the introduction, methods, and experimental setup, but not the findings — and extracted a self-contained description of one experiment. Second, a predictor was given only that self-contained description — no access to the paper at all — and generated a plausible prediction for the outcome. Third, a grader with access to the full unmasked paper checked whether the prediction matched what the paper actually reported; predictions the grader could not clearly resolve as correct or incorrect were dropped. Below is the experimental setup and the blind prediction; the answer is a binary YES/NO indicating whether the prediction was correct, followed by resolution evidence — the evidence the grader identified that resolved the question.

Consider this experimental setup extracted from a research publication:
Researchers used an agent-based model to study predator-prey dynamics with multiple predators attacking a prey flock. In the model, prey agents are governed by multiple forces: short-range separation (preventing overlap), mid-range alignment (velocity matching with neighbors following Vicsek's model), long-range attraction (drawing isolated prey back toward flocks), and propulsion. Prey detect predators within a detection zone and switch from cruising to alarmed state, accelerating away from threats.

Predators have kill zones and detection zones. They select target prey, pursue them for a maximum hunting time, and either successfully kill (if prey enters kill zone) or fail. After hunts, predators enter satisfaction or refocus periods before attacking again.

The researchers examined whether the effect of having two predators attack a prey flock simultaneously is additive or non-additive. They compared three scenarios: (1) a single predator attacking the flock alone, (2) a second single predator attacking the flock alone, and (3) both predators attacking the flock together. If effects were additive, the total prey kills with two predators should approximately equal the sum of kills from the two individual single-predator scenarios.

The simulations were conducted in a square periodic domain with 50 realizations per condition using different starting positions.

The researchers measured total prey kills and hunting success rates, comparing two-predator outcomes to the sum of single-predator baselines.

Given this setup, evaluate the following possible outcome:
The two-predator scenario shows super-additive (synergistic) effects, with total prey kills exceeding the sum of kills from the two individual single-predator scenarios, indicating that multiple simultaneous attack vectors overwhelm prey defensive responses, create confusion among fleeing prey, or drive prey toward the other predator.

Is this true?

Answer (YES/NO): YES